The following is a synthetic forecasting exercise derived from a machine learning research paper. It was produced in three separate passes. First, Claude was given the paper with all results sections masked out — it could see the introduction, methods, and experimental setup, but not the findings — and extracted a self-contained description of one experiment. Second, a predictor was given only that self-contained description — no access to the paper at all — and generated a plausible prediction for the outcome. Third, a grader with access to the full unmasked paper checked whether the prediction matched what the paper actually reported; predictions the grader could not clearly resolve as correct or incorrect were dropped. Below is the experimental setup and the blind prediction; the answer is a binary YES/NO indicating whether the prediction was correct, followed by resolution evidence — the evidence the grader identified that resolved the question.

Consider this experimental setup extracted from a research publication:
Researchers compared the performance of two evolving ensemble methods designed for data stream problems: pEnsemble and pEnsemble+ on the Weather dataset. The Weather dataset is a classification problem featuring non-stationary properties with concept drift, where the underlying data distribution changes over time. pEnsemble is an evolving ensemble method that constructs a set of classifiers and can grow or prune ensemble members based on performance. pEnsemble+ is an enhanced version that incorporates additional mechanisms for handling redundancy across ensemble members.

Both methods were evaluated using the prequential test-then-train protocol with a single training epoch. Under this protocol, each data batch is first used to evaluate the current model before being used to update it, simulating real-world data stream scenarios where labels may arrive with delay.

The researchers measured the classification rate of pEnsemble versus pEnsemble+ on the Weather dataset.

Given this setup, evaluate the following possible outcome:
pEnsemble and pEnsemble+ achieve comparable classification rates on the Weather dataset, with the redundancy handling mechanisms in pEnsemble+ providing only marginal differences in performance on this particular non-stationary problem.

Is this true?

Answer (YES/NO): YES